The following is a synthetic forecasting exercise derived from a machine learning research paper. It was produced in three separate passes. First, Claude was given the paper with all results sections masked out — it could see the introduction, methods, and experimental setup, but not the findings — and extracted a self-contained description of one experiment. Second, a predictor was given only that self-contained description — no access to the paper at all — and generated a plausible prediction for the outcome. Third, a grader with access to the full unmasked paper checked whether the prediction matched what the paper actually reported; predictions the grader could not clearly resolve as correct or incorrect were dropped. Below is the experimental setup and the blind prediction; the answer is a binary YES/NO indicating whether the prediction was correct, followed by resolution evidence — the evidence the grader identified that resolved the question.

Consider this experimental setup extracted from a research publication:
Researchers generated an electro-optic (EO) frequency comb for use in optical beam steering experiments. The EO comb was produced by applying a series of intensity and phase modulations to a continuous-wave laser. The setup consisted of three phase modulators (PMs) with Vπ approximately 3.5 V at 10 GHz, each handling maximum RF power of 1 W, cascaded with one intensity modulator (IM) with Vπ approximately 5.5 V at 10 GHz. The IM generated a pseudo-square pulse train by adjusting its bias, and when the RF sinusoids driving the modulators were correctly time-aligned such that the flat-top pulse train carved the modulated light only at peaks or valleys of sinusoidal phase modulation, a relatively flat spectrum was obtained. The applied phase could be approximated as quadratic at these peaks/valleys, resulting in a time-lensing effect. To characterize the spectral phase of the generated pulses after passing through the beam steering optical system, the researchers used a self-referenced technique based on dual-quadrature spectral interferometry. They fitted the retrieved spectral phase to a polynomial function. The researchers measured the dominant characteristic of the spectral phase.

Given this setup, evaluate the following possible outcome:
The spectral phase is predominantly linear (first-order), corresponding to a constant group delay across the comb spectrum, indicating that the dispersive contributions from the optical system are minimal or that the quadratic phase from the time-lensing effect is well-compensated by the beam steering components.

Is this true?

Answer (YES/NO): NO